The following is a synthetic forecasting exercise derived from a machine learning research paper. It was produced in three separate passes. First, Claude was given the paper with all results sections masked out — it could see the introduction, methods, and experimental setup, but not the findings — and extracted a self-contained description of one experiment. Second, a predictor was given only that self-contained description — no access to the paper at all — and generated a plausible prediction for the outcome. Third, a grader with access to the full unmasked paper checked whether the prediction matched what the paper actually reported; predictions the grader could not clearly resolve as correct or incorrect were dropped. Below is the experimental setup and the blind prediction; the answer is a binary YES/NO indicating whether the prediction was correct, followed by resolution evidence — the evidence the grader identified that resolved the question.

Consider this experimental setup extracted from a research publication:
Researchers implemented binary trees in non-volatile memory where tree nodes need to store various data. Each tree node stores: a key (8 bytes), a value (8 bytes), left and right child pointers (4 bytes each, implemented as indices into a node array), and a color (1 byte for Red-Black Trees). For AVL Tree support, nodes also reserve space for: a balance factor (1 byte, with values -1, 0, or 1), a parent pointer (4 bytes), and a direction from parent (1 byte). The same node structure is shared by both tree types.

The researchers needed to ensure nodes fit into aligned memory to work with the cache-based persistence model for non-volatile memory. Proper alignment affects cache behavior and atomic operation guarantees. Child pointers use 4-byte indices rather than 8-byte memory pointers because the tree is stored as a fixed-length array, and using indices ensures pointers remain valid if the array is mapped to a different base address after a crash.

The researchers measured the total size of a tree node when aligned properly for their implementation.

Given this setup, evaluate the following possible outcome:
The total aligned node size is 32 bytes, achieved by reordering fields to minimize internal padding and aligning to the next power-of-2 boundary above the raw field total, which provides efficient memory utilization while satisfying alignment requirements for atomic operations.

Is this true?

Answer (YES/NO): YES